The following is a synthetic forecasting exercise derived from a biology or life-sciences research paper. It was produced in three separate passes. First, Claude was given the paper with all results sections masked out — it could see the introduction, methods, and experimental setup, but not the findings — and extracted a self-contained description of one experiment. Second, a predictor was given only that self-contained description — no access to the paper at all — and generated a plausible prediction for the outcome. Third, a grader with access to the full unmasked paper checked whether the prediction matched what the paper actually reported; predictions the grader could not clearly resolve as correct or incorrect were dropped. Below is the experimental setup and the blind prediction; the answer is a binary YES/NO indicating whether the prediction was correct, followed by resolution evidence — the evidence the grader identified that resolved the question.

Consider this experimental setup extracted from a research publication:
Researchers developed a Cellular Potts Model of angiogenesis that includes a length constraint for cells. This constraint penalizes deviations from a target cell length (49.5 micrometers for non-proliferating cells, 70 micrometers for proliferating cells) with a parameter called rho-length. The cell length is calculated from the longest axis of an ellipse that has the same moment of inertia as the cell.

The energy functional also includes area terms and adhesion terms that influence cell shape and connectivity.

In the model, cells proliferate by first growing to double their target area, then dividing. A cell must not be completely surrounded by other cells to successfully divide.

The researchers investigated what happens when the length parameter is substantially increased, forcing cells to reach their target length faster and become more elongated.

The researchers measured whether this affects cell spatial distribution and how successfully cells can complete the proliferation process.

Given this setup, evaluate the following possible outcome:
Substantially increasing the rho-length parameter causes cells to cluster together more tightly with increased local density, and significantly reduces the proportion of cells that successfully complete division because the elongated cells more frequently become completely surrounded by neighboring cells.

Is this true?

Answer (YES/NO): NO